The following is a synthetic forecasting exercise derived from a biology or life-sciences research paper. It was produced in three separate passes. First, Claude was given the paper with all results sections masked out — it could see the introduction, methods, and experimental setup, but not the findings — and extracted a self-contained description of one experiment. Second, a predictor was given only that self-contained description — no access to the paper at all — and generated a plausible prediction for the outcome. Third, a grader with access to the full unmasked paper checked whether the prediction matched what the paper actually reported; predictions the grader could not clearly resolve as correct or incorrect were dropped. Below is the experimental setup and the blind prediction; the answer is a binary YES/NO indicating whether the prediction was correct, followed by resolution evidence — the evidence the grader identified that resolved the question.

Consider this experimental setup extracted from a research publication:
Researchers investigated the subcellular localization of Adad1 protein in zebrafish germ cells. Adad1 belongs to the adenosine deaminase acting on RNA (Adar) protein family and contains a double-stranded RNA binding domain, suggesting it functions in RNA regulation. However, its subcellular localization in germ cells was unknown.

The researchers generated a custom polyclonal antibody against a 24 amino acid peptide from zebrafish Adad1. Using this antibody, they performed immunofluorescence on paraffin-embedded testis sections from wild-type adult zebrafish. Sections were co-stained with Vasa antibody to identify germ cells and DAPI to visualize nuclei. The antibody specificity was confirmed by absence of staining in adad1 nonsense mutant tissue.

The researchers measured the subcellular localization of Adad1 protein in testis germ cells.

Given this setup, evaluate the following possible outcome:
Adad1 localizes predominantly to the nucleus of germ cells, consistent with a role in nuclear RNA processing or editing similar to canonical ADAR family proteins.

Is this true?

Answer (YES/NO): NO